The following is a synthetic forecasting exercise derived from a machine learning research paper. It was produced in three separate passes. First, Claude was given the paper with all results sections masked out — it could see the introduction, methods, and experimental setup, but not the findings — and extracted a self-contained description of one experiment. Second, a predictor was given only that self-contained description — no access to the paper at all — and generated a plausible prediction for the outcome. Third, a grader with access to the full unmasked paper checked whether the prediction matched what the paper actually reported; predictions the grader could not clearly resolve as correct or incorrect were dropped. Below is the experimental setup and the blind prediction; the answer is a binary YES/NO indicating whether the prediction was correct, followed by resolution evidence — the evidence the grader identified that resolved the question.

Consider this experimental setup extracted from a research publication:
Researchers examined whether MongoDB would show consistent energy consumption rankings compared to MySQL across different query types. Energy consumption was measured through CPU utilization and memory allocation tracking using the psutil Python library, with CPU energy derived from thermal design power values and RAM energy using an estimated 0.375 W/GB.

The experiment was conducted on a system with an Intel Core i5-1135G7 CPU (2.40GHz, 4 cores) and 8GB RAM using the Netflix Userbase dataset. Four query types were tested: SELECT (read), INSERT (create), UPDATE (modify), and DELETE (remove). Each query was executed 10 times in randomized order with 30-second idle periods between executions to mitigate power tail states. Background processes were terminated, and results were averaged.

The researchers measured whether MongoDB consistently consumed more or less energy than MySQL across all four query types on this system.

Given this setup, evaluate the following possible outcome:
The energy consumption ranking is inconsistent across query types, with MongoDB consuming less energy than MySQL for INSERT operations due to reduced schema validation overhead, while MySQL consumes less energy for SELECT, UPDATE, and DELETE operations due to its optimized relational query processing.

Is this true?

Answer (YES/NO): NO